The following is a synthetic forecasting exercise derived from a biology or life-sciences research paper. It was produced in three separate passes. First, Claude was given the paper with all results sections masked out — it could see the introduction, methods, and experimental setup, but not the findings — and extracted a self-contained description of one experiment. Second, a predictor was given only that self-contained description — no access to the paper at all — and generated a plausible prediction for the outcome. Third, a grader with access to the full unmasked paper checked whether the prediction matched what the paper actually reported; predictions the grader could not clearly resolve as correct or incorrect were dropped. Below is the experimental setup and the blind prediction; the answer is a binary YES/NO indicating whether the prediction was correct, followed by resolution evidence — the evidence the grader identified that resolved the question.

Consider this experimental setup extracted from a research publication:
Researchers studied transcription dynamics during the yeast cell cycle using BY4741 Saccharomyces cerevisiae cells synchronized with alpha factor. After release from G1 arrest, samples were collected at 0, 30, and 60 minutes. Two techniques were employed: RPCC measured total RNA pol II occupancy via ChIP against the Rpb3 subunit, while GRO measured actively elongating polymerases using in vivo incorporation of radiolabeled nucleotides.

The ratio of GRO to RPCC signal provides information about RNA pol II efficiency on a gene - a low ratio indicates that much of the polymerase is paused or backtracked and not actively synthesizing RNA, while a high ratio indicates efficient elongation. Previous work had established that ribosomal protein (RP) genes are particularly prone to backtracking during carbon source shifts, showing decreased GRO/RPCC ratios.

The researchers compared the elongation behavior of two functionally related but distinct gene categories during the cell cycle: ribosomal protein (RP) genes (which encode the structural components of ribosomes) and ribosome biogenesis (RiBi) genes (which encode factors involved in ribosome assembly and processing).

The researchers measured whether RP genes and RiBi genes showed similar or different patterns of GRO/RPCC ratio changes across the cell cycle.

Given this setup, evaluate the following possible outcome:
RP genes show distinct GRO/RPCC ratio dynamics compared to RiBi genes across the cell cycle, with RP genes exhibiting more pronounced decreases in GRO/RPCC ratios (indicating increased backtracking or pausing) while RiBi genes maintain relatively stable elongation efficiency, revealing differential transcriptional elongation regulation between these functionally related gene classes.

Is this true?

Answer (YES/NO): NO